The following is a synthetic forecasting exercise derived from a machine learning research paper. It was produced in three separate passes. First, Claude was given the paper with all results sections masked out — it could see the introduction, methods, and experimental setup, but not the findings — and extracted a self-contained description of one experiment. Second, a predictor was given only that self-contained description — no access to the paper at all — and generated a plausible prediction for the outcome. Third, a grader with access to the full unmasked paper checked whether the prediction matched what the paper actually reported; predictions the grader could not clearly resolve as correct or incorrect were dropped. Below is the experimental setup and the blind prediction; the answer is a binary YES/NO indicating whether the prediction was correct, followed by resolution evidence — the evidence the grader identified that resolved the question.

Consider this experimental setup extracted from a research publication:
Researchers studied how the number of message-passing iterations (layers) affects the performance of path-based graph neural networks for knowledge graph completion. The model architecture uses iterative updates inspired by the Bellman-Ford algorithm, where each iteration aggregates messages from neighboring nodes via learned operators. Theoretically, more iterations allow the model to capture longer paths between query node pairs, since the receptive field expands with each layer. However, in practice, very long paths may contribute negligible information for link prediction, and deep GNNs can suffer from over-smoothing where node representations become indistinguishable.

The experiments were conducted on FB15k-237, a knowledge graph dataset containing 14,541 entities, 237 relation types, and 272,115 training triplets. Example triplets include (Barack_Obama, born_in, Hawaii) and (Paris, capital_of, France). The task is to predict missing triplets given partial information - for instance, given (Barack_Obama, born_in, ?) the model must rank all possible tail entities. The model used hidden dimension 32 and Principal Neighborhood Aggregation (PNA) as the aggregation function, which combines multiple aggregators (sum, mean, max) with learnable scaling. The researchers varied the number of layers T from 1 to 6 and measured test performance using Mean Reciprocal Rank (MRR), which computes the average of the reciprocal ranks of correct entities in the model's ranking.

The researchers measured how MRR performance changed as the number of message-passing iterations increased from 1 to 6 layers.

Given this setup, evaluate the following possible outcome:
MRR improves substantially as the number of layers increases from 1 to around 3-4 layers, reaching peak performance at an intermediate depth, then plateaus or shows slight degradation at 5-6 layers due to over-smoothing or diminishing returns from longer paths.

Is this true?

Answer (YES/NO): NO